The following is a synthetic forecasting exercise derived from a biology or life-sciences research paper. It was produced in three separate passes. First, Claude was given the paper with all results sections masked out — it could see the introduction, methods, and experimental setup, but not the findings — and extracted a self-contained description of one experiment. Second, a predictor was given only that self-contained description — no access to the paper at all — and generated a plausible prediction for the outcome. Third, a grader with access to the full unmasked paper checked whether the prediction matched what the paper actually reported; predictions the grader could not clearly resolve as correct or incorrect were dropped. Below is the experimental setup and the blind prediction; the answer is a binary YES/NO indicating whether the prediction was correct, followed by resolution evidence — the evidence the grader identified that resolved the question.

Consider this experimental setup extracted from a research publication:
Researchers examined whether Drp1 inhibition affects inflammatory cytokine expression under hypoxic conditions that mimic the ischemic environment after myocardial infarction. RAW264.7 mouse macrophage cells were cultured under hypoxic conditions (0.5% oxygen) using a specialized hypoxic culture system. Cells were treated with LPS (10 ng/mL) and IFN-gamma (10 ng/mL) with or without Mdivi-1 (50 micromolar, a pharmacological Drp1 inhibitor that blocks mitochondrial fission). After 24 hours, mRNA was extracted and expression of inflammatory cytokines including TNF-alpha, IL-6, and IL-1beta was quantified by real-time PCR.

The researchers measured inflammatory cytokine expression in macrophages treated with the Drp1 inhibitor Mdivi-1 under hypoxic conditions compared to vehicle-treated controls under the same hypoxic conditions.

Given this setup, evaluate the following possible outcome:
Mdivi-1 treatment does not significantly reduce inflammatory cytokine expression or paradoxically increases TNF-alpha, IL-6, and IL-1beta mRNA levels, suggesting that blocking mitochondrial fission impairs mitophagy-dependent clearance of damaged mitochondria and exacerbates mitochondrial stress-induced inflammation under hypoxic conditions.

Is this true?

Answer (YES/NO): YES